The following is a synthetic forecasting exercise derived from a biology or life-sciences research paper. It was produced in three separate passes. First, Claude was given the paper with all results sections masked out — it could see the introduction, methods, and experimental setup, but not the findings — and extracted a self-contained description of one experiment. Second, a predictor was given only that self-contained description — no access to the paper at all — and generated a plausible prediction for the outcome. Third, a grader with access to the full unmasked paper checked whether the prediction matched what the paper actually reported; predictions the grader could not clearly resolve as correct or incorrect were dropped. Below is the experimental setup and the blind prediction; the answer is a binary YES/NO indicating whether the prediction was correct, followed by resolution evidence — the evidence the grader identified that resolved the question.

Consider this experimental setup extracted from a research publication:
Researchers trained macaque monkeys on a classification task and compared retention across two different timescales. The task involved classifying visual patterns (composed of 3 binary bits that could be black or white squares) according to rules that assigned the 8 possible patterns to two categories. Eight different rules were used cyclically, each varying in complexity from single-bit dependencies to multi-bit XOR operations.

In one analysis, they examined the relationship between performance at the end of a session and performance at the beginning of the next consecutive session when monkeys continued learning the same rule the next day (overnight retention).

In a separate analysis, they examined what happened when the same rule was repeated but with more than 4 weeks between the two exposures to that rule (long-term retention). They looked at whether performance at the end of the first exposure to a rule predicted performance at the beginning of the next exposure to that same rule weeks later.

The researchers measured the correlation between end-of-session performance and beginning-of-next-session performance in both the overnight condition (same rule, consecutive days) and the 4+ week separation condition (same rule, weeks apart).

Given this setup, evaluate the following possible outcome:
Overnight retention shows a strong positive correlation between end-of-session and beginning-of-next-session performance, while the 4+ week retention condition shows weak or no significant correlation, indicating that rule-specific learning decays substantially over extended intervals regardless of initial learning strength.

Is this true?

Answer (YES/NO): YES